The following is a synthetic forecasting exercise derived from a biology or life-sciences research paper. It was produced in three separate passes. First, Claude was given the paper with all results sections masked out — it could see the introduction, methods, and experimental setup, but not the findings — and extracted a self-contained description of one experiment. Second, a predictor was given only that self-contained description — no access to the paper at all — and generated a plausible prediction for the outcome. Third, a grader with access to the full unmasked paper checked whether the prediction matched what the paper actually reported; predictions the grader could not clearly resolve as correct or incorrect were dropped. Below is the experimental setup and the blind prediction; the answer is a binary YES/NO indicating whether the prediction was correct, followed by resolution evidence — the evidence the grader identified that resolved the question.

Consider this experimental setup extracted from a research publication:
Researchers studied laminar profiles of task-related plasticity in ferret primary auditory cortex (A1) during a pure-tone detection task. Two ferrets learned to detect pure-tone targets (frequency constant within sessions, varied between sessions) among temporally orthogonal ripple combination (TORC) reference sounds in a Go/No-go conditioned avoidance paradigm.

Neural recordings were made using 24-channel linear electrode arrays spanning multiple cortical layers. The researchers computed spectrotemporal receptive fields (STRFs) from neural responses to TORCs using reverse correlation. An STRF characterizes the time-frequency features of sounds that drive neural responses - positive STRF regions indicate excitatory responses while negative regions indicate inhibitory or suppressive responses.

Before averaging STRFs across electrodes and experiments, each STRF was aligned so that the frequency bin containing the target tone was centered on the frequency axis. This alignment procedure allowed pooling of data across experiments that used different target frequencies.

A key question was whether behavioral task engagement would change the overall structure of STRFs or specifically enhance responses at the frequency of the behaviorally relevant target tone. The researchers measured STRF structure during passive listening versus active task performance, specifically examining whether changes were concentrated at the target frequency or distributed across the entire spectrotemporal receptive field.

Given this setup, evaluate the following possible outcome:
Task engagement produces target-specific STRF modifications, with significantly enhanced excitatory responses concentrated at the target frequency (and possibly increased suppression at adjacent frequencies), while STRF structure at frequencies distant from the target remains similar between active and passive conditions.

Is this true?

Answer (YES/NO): NO